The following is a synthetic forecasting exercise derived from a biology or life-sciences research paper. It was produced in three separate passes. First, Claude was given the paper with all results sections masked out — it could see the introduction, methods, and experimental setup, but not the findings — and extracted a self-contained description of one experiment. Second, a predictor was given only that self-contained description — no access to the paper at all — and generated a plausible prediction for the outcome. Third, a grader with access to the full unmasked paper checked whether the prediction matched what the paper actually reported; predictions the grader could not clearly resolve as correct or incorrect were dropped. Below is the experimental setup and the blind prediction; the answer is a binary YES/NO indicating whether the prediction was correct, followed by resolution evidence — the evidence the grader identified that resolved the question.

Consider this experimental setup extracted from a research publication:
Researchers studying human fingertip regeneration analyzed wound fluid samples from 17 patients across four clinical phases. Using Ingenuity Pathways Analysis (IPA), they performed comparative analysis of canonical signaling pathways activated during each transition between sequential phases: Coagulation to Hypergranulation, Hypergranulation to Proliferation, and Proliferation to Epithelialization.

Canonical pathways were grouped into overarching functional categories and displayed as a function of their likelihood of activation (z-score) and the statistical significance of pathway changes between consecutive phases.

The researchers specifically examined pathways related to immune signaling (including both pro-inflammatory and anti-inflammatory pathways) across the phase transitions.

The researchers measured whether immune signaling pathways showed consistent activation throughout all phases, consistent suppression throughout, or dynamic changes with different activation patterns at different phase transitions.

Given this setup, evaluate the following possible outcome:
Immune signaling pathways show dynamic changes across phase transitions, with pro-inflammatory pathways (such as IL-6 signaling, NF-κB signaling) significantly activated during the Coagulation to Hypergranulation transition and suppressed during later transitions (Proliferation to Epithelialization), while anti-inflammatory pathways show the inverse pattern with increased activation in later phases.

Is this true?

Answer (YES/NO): NO